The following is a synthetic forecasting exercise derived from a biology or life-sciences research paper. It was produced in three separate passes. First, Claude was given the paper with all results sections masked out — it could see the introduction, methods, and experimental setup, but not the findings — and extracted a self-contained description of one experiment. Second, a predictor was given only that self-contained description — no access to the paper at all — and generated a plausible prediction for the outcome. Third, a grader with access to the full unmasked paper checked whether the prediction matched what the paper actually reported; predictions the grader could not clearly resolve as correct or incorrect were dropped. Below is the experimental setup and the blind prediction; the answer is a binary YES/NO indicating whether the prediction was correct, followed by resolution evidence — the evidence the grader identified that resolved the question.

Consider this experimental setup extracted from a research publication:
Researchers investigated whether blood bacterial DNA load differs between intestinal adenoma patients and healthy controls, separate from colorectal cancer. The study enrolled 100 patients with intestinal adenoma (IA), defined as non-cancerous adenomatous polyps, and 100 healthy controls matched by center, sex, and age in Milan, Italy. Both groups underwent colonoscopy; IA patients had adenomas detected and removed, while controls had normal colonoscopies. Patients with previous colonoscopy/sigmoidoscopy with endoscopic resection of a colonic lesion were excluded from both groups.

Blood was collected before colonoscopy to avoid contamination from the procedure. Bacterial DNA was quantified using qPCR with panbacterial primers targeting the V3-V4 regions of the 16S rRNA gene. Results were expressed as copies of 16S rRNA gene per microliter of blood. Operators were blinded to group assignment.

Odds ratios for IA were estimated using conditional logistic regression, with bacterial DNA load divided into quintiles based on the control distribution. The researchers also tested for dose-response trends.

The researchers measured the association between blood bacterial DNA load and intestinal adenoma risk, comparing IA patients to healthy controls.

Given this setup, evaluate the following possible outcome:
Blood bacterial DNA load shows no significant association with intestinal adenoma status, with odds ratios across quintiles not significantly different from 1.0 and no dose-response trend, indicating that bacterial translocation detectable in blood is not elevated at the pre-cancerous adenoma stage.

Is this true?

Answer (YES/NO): YES